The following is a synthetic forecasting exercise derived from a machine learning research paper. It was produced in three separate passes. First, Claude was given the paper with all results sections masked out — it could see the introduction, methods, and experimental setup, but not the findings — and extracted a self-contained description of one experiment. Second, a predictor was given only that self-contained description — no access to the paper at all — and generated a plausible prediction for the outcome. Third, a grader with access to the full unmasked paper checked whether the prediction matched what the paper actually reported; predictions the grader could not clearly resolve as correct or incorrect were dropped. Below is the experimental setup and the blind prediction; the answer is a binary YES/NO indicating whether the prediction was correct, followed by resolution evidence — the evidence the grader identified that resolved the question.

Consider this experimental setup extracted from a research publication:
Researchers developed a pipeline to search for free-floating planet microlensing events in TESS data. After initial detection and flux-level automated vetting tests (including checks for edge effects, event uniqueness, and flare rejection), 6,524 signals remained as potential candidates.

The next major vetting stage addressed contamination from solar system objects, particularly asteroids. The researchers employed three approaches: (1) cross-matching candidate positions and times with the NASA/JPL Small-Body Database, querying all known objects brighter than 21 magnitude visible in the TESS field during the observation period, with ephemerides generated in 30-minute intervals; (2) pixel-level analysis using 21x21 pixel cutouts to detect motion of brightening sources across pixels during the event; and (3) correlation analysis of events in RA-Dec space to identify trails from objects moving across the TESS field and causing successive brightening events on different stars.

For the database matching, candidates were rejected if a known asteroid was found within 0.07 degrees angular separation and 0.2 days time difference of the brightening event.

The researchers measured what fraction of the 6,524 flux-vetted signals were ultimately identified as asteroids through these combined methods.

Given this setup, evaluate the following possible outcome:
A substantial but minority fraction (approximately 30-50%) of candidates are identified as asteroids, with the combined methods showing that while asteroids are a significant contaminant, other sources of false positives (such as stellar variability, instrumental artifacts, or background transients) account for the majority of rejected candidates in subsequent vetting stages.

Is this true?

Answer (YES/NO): NO